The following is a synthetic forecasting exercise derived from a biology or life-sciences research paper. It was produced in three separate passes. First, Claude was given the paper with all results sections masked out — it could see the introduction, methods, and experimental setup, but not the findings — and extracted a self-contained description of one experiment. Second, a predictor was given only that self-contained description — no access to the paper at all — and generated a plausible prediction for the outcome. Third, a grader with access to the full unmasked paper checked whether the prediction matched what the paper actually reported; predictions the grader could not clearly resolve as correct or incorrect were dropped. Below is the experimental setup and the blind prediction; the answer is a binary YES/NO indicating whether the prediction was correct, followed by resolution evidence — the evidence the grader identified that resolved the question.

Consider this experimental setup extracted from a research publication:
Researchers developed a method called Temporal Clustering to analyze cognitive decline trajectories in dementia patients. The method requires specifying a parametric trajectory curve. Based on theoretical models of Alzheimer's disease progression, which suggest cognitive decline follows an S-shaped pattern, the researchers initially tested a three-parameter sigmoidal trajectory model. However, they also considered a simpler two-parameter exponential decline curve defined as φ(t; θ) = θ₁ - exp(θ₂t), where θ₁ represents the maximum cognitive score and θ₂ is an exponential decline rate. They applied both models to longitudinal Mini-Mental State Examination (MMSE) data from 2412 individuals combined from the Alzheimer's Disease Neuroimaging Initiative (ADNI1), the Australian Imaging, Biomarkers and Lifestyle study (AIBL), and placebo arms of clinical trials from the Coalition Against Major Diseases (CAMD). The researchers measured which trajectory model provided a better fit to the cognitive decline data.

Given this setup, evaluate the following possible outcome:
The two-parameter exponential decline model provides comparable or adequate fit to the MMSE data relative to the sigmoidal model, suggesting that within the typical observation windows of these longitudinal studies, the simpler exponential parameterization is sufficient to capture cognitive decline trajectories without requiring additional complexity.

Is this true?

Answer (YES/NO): YES